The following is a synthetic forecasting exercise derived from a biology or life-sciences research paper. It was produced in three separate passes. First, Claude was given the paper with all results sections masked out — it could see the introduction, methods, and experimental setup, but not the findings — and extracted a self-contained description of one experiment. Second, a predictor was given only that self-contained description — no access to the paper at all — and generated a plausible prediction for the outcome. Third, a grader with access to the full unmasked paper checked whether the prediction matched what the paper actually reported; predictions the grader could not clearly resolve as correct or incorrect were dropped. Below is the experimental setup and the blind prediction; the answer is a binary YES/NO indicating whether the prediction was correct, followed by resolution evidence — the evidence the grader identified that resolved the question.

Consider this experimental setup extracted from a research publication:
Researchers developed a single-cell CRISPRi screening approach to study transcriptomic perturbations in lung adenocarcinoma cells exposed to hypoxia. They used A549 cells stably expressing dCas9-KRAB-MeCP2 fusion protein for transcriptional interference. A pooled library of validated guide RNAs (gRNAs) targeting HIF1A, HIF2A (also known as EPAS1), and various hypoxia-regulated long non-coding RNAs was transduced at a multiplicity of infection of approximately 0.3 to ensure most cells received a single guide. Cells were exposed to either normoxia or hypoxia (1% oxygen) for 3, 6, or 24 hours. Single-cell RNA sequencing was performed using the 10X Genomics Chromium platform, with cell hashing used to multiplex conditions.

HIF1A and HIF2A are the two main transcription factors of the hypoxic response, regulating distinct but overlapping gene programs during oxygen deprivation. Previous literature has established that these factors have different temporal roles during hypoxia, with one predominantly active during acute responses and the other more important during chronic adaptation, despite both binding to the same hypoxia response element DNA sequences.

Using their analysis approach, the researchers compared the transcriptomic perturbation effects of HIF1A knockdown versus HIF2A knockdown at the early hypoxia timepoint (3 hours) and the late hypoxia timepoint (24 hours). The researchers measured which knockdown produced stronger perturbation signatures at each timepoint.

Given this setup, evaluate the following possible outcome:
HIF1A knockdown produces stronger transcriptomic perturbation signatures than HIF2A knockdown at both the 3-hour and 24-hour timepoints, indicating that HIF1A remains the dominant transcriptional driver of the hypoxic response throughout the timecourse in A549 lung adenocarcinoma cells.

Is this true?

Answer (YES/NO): NO